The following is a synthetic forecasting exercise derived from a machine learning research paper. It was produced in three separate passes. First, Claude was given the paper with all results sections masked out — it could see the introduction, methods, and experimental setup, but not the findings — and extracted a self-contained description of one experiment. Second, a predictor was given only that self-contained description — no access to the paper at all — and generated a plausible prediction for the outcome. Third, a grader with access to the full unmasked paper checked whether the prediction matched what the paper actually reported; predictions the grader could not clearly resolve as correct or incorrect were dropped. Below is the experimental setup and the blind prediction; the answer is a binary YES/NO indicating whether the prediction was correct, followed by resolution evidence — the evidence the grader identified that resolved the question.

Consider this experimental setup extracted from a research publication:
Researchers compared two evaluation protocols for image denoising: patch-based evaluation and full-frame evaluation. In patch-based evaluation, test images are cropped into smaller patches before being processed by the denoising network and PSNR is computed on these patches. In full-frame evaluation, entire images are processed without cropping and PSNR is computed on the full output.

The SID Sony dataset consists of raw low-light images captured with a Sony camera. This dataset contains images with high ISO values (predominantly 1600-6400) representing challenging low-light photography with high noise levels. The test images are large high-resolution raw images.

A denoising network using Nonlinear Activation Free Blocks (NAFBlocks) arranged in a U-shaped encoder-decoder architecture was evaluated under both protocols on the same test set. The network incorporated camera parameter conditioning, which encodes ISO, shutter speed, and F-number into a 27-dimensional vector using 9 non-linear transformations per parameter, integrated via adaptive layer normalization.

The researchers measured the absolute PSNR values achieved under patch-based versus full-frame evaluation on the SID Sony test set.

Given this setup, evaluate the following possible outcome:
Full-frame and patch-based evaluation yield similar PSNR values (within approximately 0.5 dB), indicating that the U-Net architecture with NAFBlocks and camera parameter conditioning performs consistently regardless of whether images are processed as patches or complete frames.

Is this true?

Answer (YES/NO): NO